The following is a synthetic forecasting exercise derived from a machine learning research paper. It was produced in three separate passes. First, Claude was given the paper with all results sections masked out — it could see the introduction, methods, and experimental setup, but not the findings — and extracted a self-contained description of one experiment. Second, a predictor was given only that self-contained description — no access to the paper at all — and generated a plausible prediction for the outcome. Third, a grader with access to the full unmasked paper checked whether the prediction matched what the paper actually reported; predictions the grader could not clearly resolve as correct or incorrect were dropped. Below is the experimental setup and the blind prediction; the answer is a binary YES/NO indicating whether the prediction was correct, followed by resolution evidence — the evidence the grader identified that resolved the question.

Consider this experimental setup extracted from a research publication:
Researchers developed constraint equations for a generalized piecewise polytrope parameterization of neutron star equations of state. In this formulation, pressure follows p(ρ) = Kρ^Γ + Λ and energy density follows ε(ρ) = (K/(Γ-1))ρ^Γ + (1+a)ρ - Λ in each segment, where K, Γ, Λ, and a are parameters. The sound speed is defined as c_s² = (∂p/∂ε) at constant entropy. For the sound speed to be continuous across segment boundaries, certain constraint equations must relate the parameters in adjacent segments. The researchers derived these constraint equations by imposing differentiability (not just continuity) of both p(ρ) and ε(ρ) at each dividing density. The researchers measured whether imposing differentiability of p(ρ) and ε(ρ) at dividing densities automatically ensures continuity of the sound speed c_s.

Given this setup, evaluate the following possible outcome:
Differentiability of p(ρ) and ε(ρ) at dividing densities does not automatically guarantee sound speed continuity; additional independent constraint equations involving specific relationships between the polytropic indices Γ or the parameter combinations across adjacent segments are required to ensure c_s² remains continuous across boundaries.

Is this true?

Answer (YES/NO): NO